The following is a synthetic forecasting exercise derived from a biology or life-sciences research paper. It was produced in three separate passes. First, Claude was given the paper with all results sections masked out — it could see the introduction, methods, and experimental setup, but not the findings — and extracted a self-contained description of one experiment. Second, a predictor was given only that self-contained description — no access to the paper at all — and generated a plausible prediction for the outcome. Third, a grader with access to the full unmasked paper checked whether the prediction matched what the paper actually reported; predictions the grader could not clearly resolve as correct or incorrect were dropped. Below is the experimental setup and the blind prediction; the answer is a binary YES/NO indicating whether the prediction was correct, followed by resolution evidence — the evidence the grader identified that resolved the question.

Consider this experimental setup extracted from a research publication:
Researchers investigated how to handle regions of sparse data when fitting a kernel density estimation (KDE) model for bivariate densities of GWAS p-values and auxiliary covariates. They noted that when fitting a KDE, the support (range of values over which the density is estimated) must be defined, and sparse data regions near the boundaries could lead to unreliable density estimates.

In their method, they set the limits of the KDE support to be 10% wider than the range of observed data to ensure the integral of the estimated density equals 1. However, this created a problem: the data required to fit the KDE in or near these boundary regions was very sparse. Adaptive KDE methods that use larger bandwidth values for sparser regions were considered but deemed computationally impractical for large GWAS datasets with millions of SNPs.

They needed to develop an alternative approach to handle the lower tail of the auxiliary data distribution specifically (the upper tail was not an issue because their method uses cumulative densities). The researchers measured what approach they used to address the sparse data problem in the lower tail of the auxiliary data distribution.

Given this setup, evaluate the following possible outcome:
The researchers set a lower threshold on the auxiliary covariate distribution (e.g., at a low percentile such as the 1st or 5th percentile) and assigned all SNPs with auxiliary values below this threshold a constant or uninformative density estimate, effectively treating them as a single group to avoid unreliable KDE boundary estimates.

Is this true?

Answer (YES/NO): NO